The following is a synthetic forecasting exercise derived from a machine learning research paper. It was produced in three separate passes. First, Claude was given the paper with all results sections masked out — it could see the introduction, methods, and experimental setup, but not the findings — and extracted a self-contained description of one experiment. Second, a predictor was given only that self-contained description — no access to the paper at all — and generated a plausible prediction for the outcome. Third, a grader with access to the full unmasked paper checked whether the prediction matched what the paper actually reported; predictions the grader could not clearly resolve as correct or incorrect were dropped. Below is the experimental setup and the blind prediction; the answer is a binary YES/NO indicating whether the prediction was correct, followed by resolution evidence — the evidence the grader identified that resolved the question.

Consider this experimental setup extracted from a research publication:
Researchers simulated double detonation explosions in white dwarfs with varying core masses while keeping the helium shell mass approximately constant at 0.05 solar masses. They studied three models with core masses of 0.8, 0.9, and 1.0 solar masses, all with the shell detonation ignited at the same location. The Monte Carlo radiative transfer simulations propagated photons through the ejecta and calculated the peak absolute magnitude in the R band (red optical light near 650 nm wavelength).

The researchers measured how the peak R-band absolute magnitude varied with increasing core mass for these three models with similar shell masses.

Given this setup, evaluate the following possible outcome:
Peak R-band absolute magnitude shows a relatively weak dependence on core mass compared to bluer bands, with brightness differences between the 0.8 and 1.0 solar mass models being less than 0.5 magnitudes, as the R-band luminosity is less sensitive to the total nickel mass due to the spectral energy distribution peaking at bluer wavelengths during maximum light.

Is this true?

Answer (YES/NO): NO